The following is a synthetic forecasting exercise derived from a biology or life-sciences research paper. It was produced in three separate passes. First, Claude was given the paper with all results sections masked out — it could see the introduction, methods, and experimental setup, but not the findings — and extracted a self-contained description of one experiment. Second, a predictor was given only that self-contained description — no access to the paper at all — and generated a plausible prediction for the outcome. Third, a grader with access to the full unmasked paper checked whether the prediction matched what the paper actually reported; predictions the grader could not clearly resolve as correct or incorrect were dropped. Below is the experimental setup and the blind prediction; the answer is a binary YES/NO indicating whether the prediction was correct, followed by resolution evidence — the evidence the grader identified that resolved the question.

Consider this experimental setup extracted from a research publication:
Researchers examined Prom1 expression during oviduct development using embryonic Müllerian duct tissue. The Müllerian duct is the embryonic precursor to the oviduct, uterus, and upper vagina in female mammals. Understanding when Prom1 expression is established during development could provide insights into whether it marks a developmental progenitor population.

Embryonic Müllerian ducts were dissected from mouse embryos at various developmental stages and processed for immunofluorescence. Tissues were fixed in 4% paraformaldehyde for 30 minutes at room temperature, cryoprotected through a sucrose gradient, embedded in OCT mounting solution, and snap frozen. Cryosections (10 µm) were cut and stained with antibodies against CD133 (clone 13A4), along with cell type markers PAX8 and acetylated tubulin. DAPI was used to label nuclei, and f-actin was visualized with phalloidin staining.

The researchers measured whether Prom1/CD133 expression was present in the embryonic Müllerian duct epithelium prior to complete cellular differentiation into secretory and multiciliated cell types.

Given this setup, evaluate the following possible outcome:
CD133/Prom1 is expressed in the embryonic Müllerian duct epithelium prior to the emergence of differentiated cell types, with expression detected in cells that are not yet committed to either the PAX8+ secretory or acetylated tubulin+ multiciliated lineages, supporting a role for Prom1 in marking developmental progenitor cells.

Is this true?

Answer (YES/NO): NO